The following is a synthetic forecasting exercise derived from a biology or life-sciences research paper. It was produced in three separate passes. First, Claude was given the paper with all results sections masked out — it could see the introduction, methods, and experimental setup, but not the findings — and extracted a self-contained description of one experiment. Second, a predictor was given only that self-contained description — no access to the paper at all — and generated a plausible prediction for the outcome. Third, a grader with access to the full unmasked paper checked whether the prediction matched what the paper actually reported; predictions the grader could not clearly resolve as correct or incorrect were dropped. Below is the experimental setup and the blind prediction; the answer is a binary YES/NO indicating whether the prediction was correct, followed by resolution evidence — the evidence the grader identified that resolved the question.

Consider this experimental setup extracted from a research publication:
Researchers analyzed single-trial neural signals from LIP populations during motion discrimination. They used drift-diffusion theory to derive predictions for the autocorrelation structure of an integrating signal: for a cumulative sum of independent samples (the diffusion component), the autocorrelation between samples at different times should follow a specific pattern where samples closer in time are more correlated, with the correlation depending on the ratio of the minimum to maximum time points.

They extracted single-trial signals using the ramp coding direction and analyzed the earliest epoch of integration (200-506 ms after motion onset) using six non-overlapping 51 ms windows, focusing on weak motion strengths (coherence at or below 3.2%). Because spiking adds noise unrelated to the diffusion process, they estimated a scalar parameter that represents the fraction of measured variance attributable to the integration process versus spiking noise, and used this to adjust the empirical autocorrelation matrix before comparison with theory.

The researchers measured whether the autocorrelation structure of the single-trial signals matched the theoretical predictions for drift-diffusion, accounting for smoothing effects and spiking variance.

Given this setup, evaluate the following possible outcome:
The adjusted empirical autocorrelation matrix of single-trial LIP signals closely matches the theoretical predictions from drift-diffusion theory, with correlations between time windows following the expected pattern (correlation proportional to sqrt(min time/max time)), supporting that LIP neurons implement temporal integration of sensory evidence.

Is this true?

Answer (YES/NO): YES